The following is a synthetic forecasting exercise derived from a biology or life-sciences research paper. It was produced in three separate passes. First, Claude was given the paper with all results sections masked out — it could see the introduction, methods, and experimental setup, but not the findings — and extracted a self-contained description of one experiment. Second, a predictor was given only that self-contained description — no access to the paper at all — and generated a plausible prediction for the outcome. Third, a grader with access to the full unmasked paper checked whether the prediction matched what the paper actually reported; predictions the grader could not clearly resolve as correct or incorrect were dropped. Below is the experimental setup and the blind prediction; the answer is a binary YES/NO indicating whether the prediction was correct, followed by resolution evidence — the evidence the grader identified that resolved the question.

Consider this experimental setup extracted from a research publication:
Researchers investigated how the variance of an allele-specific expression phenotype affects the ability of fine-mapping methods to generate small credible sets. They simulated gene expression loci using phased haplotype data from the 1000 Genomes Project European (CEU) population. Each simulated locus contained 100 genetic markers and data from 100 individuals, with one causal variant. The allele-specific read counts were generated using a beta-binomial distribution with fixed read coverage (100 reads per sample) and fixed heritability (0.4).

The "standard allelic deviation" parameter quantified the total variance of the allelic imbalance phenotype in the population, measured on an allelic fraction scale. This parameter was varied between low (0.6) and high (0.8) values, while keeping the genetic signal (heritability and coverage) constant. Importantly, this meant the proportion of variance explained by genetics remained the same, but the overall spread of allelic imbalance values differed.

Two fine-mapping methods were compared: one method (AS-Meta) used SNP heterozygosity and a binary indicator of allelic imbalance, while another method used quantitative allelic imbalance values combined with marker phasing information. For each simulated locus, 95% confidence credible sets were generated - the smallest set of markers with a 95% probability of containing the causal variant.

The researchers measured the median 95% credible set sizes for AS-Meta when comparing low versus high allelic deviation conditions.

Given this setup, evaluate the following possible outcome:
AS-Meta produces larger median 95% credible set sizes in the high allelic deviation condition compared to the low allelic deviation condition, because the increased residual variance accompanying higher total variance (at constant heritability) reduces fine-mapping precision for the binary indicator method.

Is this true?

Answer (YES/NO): YES